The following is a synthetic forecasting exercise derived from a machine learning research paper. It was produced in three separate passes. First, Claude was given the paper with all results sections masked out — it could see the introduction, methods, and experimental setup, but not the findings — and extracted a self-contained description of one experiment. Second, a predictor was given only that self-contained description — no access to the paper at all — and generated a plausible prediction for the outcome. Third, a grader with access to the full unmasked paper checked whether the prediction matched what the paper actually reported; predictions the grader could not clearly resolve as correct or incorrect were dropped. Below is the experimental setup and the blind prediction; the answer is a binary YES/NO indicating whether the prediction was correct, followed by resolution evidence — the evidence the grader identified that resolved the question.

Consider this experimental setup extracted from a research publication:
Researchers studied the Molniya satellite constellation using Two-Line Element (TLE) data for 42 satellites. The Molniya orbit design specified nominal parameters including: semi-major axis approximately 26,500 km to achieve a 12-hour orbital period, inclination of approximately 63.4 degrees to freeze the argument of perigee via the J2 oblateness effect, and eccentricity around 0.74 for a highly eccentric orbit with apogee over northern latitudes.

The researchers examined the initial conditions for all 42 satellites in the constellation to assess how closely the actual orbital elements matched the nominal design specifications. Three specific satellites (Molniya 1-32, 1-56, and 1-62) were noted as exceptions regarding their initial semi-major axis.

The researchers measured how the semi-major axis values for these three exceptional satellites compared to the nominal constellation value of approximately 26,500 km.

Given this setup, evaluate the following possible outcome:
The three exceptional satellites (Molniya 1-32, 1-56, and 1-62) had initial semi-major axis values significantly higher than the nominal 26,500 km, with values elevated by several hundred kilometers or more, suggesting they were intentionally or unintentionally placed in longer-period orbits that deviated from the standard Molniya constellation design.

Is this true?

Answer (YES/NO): NO